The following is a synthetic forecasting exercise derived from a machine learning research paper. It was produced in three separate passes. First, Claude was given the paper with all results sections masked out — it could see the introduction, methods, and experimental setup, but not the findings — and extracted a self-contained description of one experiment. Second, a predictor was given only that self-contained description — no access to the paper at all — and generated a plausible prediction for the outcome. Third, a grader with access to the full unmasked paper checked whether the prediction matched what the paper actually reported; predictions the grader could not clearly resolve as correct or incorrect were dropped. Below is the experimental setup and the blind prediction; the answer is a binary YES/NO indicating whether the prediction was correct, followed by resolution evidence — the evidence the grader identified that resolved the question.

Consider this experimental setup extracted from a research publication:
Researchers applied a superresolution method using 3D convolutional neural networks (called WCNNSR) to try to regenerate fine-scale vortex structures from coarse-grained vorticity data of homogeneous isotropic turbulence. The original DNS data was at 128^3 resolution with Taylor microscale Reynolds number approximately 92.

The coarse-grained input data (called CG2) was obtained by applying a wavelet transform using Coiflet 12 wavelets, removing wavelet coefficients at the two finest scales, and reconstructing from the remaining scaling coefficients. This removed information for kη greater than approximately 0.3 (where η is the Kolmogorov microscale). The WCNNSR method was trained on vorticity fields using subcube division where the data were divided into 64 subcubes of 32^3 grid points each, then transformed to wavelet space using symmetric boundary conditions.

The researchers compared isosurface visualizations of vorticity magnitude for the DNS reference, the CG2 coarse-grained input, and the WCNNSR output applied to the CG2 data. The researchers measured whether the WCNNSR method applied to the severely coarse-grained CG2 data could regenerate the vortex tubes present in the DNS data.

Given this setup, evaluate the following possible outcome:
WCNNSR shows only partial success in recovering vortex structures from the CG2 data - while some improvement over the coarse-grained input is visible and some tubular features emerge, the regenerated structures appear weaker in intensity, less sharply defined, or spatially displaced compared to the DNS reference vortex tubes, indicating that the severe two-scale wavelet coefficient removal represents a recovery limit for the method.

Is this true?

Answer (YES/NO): NO